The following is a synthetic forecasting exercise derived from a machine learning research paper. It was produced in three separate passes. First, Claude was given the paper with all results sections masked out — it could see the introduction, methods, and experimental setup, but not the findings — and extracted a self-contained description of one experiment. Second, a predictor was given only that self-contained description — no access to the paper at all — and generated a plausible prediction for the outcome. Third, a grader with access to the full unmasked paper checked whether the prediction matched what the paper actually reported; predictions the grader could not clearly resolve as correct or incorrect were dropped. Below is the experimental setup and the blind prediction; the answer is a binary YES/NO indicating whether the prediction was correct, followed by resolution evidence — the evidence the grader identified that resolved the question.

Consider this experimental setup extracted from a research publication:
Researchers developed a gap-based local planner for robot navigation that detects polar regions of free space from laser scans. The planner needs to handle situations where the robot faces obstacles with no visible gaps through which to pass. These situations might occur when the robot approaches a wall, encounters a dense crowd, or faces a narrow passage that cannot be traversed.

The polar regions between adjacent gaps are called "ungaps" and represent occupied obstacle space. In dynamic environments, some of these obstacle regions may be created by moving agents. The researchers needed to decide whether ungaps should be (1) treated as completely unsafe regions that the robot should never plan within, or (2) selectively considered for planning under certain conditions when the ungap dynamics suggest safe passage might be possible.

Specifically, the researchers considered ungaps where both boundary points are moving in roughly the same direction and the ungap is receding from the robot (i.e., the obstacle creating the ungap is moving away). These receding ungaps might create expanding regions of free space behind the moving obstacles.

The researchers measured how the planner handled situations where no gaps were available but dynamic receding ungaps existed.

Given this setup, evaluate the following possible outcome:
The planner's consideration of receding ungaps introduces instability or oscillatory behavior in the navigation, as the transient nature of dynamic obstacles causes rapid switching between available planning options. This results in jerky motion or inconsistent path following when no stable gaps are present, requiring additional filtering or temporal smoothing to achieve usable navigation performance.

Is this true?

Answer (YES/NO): NO